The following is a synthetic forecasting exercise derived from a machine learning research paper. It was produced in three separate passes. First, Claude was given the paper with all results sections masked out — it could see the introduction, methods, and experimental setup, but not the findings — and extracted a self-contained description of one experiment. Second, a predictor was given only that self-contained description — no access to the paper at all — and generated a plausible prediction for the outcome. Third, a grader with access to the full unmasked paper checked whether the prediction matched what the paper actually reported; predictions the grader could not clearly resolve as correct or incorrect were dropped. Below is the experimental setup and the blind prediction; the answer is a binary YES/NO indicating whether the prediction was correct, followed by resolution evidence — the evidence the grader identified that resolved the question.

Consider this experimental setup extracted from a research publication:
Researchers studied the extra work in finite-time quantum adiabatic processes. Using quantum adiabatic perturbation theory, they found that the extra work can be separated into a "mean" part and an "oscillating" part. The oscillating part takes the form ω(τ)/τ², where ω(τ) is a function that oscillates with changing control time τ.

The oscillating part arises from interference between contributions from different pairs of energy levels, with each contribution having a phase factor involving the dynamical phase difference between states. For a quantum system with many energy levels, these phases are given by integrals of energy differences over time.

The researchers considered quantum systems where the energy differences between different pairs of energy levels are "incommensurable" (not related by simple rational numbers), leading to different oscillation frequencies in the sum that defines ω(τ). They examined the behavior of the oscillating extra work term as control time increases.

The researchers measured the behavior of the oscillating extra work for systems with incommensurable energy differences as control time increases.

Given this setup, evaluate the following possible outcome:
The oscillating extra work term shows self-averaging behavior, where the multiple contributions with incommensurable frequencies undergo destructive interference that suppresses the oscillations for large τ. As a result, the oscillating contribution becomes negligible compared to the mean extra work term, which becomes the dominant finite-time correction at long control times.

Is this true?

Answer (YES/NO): YES